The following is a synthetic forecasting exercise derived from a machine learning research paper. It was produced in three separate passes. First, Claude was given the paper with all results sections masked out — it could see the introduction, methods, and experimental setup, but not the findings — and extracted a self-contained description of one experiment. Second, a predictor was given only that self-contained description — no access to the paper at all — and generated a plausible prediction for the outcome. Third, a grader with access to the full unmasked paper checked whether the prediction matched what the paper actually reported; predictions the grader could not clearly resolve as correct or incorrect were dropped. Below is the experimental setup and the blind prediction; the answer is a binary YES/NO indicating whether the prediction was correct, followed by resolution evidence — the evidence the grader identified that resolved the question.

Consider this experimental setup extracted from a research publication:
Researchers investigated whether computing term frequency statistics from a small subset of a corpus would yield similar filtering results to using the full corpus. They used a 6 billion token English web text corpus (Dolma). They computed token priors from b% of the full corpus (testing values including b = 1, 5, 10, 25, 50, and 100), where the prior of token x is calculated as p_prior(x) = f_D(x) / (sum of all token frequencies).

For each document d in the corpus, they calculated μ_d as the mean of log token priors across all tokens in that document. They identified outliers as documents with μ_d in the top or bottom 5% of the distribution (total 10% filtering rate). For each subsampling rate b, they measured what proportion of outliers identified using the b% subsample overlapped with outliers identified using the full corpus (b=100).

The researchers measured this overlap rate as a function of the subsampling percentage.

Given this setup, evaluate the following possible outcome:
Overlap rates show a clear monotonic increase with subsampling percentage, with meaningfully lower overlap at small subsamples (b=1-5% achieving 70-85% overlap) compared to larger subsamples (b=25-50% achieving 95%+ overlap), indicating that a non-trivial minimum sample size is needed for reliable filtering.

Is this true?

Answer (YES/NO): NO